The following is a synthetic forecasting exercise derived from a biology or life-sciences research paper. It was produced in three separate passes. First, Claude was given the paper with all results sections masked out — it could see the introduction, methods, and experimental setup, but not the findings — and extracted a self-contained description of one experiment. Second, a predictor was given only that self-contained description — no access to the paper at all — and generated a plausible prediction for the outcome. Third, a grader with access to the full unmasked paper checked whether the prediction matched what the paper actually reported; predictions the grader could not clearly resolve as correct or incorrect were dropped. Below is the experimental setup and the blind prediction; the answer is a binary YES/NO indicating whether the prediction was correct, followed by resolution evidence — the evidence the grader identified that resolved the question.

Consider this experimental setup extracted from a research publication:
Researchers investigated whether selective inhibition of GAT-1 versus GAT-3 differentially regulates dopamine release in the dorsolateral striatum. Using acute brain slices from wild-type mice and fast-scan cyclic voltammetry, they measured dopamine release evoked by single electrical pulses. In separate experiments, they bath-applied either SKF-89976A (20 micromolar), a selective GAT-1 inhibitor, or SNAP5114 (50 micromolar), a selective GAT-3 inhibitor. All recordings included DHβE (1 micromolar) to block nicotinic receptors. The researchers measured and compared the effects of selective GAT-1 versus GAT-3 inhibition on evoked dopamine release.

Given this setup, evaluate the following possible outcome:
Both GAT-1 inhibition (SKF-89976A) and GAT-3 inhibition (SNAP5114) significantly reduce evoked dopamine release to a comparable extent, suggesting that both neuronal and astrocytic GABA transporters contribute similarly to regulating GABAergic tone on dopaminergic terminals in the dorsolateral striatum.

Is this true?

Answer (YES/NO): YES